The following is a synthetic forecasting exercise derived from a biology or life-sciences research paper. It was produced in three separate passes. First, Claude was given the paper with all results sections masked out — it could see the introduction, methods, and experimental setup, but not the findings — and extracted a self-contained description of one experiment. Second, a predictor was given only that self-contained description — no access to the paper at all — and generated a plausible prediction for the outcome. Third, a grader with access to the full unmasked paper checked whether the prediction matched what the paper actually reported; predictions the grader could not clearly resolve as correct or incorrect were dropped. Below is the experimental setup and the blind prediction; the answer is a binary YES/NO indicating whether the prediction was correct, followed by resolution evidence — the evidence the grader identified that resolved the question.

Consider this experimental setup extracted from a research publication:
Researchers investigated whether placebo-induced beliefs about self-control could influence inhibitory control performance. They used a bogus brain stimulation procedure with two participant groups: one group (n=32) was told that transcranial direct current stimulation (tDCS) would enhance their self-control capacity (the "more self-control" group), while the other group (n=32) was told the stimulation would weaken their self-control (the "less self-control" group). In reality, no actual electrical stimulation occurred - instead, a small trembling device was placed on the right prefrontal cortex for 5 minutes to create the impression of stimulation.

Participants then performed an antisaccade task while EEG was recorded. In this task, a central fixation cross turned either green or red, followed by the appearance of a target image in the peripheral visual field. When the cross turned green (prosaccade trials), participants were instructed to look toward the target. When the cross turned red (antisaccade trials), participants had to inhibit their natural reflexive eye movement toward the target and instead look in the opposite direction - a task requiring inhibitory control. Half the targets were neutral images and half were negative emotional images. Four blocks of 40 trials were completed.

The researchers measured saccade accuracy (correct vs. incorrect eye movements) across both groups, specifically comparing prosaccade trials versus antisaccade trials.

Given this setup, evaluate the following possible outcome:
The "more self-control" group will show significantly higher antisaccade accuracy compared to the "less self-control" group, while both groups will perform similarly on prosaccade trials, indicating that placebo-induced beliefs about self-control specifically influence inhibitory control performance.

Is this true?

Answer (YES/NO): YES